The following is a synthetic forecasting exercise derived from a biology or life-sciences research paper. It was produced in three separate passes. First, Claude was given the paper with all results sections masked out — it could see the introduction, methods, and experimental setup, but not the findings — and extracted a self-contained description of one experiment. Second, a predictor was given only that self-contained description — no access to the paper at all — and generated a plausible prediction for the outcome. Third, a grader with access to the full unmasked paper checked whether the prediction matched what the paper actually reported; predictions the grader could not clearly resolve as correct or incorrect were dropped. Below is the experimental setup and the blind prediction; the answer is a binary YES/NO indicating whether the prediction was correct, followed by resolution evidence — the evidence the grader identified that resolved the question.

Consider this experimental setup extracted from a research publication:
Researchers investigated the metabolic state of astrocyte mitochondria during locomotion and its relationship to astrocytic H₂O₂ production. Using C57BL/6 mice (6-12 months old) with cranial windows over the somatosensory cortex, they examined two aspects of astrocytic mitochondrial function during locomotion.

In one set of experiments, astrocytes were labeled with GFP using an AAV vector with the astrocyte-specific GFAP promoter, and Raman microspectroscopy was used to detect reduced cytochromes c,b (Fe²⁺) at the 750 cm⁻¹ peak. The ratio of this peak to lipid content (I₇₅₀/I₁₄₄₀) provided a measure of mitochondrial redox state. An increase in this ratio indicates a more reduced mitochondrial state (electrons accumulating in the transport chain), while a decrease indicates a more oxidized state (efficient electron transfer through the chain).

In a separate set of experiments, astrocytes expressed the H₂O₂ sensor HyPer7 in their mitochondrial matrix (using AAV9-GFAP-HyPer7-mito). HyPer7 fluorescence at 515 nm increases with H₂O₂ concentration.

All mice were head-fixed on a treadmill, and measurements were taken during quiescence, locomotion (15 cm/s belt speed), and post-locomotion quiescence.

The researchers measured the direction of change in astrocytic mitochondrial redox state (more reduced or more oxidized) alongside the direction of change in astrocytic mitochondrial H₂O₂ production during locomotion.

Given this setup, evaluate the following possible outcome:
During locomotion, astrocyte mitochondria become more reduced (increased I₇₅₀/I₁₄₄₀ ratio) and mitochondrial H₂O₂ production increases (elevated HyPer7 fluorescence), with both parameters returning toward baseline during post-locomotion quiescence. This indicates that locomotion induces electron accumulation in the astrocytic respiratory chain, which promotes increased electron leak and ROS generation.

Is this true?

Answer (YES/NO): YES